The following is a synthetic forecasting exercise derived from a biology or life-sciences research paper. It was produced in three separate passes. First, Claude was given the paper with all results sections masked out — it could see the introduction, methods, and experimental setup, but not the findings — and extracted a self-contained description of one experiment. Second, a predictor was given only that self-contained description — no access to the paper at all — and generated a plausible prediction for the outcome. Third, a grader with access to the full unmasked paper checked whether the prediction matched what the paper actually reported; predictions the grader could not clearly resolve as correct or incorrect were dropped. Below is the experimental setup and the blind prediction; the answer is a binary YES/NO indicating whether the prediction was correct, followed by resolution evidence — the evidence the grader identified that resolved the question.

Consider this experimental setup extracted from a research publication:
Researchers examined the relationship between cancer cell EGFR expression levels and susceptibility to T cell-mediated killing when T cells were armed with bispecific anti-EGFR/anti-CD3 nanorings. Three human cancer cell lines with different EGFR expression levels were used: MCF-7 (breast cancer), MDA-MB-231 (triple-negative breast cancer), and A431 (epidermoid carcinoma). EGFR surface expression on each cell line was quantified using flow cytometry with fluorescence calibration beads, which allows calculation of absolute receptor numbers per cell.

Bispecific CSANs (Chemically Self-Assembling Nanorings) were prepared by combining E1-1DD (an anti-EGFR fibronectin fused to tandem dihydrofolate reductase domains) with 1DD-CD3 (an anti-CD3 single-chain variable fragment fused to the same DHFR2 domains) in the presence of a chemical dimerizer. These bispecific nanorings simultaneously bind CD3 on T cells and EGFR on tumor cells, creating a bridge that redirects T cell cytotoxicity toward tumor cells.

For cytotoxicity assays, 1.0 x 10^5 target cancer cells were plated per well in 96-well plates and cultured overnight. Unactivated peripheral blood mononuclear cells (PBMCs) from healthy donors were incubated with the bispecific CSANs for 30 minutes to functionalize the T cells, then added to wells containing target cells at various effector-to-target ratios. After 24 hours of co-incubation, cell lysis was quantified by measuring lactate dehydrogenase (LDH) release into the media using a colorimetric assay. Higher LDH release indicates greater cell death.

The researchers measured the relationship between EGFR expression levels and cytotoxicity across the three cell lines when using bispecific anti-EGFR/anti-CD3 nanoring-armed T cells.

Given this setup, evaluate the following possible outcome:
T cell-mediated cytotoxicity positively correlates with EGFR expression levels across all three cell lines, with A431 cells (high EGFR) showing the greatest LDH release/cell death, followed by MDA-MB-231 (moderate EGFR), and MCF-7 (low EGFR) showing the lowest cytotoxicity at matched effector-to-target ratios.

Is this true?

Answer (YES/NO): NO